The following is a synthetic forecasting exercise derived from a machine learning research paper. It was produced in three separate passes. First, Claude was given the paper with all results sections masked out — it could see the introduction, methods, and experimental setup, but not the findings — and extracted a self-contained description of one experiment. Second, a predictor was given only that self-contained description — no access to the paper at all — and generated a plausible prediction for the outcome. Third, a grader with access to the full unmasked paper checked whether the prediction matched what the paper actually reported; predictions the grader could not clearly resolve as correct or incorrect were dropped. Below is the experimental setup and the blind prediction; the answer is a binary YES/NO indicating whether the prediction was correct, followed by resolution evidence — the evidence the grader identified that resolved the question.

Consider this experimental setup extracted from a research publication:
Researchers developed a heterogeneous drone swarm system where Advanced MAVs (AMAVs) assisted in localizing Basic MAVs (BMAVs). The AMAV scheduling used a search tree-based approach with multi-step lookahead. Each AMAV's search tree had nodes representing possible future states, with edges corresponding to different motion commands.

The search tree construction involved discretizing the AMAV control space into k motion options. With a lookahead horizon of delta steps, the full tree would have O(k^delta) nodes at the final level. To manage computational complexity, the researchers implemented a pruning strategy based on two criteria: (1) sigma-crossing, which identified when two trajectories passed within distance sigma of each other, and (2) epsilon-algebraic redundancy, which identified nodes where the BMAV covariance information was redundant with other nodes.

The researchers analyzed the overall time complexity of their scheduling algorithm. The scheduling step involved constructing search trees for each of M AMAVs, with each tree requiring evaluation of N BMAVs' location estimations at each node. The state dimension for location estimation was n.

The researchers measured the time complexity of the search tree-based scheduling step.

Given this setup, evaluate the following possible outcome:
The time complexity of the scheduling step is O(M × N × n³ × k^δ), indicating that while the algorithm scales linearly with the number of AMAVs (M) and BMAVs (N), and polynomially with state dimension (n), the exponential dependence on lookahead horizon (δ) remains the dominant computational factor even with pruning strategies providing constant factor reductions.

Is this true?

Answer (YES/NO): NO